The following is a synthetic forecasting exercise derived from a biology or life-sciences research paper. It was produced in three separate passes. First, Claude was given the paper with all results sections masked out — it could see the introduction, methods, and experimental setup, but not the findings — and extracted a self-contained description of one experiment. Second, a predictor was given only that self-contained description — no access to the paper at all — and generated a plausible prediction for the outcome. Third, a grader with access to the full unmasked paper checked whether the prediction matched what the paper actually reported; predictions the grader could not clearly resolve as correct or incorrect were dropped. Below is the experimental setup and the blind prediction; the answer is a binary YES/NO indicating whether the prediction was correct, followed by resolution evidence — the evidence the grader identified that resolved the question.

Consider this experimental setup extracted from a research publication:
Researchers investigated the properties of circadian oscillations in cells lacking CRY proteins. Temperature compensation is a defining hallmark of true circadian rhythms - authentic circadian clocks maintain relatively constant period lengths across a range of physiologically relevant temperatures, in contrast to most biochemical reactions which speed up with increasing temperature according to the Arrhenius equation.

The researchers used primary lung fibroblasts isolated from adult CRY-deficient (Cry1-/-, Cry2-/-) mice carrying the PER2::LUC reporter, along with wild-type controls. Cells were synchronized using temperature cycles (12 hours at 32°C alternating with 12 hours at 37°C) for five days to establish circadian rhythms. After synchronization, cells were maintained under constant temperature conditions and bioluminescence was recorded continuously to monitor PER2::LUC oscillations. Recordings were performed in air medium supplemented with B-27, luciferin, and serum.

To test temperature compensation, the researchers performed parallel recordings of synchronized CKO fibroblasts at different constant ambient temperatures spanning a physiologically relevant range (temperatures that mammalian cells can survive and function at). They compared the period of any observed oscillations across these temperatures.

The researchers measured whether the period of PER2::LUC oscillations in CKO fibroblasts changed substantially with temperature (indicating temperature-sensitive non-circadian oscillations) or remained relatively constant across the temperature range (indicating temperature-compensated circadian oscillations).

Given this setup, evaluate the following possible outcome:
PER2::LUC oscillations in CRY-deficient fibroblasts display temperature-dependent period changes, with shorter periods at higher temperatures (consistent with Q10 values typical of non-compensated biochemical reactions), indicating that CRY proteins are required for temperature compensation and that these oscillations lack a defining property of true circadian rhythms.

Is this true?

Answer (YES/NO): NO